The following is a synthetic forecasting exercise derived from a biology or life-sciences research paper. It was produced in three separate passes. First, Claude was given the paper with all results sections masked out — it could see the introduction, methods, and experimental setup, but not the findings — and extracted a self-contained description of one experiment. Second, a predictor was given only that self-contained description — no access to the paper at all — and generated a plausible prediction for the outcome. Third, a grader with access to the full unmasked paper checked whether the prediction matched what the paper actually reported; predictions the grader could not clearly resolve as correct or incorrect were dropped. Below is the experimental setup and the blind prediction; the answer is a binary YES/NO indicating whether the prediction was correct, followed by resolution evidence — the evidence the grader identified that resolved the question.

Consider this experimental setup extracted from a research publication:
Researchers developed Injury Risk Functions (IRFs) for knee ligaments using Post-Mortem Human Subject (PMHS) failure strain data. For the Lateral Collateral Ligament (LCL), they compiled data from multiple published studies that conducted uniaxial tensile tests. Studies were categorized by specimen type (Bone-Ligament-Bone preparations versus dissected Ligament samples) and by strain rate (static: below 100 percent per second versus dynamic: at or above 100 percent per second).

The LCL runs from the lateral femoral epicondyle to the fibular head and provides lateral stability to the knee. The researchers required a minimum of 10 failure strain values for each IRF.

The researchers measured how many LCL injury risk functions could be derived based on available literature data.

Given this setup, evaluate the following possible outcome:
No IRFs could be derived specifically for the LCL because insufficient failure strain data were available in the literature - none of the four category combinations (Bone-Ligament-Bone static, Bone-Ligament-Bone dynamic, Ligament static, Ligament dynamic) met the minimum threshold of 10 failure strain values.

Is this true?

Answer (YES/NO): NO